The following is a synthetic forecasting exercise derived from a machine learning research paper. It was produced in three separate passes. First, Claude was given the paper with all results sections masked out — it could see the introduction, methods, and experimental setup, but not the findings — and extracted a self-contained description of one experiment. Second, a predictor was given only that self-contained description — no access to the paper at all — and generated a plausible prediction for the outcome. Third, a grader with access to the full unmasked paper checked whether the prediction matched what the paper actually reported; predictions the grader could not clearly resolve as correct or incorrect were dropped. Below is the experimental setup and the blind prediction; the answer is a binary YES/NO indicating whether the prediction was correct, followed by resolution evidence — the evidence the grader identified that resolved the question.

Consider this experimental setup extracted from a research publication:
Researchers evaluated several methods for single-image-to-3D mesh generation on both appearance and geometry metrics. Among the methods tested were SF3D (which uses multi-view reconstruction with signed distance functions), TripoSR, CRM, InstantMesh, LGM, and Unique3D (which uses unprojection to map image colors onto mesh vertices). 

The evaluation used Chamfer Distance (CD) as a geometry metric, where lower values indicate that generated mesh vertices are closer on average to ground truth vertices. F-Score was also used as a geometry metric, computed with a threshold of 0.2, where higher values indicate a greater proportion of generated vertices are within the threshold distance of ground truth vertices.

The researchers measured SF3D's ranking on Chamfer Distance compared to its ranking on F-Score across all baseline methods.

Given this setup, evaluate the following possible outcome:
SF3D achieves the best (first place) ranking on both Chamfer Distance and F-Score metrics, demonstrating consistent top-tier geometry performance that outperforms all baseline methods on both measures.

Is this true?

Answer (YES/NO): NO